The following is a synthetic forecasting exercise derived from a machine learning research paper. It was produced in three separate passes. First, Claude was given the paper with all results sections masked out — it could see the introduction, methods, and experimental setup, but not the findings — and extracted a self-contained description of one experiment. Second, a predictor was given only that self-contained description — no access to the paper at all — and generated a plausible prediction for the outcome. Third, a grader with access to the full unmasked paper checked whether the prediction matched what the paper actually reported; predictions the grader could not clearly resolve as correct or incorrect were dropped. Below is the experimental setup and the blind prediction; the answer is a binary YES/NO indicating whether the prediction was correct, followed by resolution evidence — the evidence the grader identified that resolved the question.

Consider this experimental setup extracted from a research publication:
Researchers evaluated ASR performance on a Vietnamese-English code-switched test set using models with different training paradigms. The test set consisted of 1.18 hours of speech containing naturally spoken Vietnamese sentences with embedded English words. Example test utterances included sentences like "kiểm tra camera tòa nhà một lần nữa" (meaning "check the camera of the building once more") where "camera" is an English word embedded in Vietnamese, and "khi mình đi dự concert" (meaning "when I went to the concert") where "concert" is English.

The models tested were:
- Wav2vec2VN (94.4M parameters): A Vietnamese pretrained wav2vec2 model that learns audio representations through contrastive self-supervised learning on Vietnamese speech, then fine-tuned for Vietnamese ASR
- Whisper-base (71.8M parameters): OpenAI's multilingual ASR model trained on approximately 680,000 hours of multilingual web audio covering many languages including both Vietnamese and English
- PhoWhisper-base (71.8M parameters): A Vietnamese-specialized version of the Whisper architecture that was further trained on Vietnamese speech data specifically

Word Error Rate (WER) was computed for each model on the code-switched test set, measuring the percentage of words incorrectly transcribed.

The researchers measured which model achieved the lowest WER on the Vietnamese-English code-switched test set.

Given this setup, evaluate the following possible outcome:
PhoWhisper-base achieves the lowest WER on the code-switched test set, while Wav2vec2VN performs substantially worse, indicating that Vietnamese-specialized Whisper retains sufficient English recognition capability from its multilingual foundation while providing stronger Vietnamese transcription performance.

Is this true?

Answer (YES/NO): YES